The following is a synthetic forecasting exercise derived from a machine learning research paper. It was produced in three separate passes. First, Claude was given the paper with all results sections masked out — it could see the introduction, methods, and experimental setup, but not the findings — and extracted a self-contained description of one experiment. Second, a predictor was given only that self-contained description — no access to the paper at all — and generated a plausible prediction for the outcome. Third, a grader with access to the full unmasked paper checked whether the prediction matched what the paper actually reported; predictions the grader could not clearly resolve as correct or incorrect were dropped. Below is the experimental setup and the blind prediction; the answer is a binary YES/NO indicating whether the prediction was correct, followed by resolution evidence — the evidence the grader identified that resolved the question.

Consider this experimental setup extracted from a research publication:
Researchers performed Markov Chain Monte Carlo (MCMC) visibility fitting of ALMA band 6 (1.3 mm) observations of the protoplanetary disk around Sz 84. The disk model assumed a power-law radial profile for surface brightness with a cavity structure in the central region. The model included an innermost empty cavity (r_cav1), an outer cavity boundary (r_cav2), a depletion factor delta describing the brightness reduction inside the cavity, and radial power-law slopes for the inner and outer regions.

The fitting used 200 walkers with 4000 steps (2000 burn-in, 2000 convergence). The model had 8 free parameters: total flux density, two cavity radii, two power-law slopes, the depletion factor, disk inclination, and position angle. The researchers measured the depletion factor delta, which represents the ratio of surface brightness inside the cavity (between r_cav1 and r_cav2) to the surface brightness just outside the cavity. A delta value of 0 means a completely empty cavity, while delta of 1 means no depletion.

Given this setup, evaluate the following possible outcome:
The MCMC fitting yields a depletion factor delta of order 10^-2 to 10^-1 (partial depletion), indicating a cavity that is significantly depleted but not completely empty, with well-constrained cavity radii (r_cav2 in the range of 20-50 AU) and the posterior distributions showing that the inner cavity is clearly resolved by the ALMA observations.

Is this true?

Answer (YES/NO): NO